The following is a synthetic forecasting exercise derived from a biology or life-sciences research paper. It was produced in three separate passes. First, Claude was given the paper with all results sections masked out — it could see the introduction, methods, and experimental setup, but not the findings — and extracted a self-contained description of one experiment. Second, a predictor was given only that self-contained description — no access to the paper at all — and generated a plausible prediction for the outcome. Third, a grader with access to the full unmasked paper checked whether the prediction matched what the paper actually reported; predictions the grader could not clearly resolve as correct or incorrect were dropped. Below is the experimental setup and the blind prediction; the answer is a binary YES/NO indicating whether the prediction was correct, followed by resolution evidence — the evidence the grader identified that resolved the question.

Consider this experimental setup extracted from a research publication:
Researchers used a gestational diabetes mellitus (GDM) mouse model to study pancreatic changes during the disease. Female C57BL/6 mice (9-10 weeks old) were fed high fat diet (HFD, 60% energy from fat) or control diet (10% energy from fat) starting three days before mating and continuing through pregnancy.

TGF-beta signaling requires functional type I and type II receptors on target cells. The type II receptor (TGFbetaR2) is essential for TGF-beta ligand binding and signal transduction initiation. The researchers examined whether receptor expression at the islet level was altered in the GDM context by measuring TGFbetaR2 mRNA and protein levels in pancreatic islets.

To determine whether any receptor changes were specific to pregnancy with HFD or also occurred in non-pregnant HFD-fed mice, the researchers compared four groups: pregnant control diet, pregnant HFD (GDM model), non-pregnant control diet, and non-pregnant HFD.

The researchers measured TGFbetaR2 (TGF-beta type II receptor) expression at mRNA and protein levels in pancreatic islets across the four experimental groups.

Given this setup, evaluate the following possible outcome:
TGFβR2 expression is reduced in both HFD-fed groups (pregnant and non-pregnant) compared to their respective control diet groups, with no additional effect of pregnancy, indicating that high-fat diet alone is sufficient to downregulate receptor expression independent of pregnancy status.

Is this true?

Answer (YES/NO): NO